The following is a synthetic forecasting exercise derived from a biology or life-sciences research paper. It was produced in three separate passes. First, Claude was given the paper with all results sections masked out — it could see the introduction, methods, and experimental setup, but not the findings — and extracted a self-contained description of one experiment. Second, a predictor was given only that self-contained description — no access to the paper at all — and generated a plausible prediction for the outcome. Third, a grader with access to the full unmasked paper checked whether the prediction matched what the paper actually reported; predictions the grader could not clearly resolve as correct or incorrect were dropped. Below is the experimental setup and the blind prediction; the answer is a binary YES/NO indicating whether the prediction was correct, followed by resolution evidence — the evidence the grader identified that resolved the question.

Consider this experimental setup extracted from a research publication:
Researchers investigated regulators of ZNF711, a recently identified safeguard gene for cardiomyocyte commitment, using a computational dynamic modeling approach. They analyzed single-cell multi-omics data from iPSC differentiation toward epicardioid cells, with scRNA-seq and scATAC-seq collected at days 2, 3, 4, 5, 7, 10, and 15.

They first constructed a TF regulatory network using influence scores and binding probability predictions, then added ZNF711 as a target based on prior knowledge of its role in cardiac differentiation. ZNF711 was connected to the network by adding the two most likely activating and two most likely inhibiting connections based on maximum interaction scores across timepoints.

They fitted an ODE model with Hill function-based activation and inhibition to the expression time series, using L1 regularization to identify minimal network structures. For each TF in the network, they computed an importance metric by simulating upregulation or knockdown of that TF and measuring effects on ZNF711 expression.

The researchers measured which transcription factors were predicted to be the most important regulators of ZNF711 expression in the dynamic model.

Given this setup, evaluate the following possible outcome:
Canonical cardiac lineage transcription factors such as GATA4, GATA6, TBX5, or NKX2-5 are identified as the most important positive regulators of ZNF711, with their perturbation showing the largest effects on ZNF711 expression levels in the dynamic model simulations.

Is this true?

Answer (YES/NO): NO